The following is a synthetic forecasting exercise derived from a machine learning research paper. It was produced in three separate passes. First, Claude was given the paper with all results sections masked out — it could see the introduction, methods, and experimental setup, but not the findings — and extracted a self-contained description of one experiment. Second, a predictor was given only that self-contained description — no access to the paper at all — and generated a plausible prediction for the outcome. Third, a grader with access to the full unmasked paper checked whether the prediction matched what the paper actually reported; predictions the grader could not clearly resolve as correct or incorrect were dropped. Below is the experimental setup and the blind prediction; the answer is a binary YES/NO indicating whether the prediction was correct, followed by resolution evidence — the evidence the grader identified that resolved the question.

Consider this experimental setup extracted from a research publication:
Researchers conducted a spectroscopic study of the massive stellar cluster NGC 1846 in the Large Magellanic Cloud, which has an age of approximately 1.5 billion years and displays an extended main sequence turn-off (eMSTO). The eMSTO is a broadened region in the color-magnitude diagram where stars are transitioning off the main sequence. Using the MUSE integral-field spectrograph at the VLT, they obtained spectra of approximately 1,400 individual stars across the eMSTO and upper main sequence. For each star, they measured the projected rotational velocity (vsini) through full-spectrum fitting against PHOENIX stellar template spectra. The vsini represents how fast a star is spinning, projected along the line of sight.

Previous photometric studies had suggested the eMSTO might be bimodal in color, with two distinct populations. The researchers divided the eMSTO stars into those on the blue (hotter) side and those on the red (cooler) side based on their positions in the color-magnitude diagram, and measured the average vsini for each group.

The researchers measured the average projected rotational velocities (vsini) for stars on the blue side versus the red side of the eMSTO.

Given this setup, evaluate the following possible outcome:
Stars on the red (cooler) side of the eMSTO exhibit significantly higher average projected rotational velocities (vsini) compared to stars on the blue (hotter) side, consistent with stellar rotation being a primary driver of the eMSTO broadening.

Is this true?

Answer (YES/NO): YES